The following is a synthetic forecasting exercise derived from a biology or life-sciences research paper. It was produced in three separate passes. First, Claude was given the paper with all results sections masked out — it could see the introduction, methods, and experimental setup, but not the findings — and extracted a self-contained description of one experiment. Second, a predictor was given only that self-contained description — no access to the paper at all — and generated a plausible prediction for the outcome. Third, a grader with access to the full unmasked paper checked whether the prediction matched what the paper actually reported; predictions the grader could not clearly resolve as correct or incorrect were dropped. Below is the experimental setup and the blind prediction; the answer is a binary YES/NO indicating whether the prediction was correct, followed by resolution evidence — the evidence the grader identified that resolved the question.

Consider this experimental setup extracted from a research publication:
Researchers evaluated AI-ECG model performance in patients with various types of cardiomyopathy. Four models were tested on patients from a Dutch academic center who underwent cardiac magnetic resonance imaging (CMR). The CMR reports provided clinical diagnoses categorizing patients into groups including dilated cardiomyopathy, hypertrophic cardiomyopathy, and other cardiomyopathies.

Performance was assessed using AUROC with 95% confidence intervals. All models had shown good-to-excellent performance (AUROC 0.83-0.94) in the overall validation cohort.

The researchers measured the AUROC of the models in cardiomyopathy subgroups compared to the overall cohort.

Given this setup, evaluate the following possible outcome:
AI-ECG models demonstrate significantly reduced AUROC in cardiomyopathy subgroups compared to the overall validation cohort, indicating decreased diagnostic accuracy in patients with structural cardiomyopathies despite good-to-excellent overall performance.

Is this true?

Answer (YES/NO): NO